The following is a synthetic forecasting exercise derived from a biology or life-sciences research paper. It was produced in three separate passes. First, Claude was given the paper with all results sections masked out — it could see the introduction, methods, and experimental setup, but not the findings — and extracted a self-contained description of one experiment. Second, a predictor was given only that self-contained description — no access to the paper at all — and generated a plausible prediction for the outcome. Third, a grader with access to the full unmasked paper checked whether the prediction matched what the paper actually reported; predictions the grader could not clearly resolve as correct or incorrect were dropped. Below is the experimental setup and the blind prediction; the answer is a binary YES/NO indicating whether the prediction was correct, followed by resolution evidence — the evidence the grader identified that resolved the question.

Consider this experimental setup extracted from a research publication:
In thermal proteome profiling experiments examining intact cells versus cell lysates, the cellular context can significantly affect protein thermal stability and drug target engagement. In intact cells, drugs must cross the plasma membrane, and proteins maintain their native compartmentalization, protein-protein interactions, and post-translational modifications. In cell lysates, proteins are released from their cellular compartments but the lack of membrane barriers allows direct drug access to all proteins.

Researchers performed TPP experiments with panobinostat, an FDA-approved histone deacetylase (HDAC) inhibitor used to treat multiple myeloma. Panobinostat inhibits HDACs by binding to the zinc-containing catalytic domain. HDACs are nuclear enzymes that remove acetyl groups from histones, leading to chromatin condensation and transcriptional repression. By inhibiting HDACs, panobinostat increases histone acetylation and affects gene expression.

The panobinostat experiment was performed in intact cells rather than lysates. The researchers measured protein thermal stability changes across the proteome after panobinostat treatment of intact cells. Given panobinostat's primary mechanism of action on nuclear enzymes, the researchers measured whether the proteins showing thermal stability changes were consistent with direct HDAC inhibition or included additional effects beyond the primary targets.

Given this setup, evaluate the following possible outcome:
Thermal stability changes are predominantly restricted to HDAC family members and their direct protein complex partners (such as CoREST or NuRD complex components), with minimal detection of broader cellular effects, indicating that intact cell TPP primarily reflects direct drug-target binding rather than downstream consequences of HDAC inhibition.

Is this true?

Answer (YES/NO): NO